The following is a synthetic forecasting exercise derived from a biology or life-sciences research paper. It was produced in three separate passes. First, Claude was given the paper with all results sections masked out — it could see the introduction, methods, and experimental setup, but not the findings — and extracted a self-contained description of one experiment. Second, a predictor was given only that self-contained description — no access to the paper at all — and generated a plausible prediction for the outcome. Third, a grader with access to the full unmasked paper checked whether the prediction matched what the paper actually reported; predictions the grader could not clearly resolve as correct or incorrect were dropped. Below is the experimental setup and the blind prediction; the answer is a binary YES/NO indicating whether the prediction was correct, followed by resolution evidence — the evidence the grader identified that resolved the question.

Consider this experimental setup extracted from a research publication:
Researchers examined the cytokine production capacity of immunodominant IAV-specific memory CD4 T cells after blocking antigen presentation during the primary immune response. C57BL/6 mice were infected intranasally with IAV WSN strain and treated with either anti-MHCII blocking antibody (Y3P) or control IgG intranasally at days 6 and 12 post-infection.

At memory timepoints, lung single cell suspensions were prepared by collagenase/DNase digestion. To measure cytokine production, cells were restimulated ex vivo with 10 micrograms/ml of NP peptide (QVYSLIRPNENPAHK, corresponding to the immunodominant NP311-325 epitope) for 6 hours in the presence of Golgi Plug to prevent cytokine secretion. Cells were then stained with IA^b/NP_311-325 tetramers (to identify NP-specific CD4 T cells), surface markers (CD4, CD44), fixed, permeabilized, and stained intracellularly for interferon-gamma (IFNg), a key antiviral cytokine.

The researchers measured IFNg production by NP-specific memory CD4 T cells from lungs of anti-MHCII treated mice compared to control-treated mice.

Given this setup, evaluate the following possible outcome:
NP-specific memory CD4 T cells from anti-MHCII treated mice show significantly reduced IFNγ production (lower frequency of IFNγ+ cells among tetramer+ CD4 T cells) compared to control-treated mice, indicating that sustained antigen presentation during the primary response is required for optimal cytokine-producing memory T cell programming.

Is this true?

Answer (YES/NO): YES